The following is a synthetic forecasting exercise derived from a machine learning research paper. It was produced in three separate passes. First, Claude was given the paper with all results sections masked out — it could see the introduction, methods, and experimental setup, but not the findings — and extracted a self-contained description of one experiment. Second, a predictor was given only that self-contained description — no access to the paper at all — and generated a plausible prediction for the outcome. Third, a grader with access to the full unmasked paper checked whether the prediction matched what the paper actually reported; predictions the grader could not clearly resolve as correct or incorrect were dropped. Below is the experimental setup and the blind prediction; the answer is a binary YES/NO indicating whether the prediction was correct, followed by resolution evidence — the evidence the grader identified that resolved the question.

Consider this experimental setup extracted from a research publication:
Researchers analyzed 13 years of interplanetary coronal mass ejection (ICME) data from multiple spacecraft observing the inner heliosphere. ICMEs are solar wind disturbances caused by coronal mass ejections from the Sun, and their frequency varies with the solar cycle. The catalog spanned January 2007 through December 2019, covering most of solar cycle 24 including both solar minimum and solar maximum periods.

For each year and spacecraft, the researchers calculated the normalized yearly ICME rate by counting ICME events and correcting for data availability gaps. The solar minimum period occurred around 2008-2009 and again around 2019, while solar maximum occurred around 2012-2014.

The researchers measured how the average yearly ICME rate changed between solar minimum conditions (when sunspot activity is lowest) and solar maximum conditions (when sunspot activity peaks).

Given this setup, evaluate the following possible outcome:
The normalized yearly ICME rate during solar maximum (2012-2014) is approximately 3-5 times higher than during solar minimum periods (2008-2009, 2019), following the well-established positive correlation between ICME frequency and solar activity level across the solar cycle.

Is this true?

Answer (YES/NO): NO